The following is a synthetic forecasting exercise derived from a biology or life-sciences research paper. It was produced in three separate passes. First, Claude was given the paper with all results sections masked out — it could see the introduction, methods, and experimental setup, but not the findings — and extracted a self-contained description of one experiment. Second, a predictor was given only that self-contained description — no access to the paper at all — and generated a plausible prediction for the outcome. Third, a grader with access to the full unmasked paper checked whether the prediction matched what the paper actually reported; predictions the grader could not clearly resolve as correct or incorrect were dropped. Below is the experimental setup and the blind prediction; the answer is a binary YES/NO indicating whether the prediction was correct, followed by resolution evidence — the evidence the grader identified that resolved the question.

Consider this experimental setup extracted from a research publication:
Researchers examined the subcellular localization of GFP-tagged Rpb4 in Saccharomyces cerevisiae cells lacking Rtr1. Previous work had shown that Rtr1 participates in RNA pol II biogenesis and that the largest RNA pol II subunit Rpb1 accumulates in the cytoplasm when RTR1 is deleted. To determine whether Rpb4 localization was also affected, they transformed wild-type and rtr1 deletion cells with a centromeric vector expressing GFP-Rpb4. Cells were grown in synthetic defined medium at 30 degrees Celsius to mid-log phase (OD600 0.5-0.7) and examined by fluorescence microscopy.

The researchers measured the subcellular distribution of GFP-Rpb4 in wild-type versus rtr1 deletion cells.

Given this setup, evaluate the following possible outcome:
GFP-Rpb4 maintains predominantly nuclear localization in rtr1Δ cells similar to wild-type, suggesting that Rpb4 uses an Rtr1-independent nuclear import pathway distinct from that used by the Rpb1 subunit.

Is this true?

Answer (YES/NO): NO